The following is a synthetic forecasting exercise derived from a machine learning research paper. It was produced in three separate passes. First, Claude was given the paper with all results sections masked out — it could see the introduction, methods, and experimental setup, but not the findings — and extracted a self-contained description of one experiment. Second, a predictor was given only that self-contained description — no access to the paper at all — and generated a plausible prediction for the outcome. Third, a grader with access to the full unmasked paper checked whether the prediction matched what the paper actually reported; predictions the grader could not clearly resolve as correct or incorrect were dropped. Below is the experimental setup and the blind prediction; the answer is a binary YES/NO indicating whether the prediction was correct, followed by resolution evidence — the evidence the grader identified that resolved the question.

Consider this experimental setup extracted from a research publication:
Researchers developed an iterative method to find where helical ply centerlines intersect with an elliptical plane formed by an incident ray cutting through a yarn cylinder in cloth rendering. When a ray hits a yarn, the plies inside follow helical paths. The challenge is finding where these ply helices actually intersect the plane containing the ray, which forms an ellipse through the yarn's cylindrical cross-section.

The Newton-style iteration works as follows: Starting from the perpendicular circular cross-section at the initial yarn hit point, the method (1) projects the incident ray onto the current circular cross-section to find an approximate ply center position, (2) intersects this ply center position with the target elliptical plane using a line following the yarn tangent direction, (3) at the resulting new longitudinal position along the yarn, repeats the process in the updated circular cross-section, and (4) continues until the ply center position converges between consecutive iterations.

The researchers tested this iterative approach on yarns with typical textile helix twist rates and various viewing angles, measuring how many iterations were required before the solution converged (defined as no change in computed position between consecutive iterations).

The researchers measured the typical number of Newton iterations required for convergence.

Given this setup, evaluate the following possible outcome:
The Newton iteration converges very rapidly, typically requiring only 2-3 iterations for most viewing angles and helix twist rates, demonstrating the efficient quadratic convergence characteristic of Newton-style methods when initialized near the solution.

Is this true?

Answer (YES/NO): NO